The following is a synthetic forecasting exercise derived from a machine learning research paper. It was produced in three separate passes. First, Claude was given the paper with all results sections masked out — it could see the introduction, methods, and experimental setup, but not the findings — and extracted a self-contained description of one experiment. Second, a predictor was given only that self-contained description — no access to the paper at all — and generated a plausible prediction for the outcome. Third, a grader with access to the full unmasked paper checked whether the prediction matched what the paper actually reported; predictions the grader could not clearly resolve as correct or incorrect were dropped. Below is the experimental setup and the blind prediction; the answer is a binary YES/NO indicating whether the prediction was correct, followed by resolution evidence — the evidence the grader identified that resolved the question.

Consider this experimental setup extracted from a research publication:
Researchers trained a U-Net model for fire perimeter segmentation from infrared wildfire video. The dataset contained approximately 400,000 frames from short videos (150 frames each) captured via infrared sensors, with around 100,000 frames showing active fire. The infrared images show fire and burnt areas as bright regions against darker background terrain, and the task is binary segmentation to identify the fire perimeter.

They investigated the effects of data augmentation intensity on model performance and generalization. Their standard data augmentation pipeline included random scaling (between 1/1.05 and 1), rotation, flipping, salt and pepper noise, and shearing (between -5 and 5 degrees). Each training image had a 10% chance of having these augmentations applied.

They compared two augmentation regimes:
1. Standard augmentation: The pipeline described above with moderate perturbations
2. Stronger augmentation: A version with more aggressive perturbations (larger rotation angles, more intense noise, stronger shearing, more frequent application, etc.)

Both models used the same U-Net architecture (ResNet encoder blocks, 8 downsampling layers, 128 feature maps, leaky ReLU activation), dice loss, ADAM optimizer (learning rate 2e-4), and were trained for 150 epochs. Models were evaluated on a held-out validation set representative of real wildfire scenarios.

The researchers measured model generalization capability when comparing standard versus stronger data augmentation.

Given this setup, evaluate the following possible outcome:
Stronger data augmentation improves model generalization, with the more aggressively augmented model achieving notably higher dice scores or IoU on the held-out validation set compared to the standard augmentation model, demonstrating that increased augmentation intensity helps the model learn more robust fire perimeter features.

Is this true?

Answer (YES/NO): NO